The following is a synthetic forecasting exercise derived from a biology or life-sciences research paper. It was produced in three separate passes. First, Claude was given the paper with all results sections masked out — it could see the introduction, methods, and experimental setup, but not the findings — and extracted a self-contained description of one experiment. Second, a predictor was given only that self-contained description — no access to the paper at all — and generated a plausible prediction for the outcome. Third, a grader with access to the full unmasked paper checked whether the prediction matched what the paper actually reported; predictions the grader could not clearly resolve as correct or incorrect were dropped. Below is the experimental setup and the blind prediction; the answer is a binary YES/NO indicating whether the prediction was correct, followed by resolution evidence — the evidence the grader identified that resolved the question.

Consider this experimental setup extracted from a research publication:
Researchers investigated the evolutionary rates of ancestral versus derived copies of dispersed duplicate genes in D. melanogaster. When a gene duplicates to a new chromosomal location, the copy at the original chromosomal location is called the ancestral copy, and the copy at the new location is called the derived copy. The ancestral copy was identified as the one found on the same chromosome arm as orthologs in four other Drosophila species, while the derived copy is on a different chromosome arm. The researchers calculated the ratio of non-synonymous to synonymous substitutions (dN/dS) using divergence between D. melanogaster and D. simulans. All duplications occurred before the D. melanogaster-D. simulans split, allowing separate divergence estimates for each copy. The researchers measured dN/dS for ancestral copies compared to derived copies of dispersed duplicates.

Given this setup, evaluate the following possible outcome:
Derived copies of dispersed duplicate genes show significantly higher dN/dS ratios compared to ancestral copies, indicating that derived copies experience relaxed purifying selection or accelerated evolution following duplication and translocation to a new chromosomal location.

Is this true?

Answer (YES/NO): NO